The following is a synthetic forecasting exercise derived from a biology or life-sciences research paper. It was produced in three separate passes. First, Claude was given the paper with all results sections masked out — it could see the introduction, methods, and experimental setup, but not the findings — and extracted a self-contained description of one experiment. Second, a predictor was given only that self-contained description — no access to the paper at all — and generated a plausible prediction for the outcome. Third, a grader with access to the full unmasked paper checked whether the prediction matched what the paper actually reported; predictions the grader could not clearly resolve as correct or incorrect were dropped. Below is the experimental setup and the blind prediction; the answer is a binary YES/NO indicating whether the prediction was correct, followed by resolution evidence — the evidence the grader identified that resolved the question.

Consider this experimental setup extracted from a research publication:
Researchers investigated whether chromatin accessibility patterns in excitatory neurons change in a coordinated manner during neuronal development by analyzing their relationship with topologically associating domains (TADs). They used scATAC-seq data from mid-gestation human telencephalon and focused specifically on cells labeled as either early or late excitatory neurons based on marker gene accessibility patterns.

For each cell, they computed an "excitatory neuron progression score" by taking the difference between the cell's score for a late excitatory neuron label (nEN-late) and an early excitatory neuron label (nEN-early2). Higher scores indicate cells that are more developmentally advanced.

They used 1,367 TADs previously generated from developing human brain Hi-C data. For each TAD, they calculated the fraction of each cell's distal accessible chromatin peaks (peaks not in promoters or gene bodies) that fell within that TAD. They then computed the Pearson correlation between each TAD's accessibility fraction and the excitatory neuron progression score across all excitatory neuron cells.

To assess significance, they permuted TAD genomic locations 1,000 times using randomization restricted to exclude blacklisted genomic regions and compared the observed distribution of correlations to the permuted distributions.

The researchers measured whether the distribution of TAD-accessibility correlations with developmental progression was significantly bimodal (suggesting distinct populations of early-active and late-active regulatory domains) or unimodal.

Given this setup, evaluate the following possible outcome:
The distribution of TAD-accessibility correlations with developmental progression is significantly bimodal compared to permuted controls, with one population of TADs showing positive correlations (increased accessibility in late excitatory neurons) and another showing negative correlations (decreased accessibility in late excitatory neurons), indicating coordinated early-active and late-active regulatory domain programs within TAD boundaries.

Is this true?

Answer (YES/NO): YES